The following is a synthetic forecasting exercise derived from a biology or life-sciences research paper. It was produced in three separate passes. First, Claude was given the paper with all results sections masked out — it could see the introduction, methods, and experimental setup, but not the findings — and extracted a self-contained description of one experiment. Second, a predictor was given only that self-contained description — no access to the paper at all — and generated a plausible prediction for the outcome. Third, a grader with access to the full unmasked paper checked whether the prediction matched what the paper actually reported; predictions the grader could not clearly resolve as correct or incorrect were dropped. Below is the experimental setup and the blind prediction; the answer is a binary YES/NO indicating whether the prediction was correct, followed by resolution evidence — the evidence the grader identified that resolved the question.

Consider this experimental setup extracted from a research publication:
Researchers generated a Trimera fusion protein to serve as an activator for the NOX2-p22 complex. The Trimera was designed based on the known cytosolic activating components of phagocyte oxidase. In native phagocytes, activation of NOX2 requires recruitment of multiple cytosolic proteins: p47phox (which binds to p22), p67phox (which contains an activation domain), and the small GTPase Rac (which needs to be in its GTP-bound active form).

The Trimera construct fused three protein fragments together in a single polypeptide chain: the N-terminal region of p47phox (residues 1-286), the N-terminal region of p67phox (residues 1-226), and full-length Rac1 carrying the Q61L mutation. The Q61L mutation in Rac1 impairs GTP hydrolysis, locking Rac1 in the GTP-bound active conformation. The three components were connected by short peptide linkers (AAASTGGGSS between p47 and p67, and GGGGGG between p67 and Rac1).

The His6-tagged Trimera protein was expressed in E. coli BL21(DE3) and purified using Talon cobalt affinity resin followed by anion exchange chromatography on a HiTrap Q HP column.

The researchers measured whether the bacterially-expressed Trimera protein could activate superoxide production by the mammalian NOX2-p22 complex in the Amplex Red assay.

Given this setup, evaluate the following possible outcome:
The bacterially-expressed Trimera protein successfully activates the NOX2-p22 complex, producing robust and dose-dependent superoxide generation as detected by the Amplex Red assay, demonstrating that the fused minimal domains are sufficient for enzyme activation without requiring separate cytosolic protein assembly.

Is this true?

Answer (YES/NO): NO